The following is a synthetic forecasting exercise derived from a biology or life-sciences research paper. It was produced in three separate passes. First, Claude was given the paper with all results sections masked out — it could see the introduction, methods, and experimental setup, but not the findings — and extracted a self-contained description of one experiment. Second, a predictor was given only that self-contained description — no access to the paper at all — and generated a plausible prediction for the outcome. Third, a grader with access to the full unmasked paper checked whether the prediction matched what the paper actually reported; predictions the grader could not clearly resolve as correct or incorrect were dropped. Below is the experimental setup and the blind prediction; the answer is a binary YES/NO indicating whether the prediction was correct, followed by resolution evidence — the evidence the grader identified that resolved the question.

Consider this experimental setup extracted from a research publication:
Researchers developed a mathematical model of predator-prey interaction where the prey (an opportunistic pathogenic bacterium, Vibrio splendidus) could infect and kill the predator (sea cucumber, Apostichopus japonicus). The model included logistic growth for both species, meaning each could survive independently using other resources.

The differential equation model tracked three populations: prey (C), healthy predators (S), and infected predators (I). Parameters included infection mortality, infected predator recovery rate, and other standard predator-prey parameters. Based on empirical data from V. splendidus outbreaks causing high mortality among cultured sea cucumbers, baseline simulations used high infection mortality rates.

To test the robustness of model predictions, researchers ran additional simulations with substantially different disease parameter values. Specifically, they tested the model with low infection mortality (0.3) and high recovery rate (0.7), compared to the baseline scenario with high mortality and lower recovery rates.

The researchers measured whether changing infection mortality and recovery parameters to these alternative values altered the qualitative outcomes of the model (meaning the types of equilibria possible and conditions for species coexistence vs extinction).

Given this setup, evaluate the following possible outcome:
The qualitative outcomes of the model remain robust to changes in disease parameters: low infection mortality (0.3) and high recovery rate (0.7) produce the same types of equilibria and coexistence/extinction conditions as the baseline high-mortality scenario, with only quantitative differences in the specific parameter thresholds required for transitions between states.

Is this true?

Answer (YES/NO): YES